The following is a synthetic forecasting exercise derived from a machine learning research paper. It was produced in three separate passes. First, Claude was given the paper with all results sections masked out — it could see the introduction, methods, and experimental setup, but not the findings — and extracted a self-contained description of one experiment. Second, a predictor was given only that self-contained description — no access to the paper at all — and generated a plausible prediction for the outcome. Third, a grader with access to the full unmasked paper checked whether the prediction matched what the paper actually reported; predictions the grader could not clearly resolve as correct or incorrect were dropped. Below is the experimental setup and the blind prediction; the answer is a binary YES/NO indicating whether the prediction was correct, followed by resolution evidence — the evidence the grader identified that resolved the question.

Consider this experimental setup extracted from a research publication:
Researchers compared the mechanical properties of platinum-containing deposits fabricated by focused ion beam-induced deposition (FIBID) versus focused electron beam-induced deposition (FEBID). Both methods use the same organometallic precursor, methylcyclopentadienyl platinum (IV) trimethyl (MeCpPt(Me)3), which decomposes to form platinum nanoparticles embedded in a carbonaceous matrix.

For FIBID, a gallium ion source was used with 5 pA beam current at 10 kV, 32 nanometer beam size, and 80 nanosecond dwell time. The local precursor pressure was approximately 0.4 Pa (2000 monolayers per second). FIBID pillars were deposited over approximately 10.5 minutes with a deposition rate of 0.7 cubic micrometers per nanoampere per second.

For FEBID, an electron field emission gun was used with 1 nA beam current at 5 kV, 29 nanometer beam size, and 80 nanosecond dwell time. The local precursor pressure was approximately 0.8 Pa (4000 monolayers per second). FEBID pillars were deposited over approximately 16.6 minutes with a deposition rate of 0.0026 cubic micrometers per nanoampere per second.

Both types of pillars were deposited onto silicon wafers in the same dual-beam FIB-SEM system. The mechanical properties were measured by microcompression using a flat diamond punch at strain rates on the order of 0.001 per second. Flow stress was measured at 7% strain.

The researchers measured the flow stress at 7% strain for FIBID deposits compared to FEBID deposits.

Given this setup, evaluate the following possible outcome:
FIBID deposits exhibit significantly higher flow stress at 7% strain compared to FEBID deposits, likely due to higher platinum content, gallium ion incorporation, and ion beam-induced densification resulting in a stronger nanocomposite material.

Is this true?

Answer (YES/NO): NO